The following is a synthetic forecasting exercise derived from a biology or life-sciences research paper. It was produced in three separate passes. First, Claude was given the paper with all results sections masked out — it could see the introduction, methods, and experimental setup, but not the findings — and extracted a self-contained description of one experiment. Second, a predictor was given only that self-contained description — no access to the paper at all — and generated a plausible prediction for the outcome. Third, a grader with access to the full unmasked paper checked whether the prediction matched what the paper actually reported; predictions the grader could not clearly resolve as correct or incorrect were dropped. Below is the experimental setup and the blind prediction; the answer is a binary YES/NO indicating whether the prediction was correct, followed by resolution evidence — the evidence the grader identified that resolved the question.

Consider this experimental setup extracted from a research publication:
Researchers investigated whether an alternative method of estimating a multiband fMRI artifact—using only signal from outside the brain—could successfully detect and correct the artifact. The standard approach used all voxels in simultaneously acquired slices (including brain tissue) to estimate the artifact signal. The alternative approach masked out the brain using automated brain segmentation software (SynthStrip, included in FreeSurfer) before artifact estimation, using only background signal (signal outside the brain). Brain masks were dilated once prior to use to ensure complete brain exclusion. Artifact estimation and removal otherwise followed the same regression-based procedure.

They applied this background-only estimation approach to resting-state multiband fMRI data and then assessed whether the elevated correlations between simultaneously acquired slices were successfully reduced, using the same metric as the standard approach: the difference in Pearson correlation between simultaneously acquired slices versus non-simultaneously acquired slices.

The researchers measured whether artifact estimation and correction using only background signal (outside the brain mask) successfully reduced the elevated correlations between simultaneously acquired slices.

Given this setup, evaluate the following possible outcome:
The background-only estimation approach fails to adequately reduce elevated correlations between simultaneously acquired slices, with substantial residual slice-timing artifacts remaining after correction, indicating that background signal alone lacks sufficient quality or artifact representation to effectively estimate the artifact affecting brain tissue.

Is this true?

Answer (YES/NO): YES